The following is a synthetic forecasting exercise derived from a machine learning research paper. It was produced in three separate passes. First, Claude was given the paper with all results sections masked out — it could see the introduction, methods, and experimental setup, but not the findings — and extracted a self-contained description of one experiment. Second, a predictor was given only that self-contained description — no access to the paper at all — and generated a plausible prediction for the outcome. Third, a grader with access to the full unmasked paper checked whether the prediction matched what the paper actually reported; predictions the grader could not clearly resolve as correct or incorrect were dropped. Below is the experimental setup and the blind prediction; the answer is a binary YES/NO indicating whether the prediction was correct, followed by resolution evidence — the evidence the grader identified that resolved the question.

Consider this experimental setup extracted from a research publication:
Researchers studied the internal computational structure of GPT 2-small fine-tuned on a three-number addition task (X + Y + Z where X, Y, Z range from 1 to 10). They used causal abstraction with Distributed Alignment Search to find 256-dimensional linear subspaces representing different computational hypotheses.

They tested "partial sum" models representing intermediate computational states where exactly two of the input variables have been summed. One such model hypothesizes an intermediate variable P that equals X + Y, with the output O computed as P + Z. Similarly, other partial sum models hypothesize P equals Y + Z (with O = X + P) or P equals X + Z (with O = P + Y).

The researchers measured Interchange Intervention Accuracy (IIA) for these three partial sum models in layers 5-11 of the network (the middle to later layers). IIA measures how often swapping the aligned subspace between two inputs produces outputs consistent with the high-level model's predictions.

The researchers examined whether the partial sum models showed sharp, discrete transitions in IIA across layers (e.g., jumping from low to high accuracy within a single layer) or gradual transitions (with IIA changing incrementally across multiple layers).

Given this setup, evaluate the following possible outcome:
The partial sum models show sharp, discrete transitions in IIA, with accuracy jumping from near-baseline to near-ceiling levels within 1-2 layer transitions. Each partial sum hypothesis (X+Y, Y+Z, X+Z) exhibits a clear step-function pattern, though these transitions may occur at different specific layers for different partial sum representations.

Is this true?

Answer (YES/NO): NO